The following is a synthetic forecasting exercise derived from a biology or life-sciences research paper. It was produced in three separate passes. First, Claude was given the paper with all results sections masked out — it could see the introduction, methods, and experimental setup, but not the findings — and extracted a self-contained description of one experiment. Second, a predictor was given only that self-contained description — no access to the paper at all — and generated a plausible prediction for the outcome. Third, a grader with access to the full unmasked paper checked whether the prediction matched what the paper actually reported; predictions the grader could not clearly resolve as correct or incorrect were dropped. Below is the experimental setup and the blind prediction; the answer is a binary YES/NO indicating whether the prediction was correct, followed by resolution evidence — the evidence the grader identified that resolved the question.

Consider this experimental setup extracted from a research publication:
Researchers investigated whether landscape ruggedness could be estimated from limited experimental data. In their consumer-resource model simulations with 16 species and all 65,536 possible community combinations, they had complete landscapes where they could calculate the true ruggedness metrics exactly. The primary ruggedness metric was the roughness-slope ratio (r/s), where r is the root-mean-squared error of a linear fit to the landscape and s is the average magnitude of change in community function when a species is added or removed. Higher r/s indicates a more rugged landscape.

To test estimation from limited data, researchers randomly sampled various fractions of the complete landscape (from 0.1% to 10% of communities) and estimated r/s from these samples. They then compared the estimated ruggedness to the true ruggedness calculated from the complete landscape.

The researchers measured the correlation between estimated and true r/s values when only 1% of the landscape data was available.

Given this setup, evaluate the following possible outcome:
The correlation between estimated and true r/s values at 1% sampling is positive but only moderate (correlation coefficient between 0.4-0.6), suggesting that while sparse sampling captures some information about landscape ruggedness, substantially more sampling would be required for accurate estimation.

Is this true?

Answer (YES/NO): NO